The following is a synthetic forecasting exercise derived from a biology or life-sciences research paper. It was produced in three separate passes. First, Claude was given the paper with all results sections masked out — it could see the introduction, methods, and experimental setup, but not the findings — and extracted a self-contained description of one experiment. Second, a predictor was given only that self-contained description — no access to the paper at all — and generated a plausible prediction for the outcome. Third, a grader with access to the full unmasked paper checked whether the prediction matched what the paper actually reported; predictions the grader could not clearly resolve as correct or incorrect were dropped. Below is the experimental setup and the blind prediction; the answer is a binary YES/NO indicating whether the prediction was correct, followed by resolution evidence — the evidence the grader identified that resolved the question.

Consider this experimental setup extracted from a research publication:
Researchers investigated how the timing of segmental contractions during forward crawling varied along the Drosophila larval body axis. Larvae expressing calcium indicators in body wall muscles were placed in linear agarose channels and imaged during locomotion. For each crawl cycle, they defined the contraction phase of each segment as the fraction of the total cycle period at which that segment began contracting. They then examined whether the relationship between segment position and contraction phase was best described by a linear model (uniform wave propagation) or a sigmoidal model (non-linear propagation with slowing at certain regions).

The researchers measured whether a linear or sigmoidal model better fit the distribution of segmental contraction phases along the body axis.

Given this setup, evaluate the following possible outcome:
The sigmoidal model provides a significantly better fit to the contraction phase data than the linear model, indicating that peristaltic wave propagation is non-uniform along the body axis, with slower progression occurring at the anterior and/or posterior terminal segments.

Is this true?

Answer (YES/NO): NO